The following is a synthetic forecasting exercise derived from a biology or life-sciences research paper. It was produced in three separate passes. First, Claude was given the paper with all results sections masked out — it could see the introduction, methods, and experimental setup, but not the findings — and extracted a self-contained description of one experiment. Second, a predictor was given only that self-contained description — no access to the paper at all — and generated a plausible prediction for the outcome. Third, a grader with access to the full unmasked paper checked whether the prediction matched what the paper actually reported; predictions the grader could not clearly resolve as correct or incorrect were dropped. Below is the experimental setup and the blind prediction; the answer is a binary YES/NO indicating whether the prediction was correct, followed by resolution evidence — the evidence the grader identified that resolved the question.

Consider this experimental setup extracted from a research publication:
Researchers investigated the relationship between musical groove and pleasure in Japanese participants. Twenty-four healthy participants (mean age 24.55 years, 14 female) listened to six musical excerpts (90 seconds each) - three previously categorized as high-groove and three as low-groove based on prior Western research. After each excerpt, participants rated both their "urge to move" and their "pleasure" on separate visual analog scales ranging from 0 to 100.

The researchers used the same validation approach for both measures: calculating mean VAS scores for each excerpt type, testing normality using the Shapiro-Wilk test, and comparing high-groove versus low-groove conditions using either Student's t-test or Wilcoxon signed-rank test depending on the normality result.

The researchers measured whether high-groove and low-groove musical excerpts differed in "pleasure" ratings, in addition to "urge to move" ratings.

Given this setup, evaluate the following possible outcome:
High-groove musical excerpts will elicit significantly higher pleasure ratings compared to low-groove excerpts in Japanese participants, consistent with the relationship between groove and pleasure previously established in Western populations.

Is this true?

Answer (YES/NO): YES